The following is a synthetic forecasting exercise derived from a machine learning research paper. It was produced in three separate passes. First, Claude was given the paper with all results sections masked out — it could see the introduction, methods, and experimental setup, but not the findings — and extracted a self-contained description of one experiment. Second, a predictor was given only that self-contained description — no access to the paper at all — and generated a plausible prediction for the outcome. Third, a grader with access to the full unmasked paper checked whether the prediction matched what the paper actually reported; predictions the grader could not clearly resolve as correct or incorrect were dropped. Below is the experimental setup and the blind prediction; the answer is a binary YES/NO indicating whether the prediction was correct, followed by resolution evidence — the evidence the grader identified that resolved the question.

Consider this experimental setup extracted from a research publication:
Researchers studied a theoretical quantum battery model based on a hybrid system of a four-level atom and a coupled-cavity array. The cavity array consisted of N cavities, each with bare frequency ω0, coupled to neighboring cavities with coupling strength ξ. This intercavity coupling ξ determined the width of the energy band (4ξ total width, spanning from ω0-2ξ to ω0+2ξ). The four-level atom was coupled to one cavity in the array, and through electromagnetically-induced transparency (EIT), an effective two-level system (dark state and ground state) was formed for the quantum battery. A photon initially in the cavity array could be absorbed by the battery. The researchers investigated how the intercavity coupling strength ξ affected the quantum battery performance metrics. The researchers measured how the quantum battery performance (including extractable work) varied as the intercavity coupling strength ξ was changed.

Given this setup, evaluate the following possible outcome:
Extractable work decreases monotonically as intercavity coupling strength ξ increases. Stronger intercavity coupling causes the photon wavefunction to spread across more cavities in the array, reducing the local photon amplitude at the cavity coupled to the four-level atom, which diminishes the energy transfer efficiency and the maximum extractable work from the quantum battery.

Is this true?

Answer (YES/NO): NO